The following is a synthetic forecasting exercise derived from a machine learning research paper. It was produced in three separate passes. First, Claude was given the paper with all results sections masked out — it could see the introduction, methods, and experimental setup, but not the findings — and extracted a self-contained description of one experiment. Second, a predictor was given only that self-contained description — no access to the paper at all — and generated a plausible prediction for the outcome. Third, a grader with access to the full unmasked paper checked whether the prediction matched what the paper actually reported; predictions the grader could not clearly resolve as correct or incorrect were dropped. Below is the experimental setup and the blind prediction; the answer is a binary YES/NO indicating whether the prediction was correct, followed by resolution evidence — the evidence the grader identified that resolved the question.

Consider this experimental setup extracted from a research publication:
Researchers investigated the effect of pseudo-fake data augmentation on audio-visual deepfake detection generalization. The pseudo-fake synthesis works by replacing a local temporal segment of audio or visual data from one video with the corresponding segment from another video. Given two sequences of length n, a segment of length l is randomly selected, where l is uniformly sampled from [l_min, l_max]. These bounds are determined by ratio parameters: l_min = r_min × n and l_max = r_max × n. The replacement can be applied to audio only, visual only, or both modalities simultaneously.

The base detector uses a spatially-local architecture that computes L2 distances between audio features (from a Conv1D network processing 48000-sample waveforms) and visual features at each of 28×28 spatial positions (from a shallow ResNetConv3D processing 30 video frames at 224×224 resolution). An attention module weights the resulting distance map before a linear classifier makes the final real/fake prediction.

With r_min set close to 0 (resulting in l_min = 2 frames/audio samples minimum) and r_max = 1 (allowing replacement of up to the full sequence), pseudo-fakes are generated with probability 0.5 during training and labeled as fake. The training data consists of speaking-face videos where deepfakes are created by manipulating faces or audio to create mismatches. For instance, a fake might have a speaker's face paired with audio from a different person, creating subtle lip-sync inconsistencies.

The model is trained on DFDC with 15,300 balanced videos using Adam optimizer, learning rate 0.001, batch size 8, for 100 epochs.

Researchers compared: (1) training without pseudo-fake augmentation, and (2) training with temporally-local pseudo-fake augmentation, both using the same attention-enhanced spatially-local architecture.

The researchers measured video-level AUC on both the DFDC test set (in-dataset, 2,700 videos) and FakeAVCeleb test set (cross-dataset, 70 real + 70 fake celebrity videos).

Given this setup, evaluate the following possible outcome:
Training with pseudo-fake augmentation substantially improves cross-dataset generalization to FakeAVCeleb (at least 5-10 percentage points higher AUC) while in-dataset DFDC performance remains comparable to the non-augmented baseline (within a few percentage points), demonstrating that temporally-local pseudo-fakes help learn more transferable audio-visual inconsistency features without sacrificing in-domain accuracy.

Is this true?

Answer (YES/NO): YES